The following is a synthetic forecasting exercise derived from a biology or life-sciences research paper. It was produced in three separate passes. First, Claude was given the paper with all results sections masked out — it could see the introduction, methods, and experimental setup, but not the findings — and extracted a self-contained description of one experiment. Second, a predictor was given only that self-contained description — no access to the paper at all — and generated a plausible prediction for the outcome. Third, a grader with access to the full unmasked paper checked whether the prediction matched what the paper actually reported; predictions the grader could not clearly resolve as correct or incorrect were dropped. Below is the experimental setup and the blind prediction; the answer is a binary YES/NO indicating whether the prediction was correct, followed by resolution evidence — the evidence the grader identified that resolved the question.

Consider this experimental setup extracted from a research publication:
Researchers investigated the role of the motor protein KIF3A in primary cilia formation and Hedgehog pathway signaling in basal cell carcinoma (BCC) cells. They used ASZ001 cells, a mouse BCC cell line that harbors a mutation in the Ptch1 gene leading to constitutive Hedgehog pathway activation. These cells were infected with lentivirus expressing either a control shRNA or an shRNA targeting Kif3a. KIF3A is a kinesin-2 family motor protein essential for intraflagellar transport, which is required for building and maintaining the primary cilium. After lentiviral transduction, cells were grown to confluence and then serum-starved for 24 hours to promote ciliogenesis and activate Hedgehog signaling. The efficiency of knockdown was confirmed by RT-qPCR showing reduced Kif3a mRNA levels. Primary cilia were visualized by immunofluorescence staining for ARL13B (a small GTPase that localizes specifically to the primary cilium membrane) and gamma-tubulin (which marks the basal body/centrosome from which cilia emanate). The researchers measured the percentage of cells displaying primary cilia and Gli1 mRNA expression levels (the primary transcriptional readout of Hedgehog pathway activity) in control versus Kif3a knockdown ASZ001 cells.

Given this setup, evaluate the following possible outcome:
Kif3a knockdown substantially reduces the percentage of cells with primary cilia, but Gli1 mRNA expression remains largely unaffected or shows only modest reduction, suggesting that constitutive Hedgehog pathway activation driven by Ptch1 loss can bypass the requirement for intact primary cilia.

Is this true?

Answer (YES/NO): NO